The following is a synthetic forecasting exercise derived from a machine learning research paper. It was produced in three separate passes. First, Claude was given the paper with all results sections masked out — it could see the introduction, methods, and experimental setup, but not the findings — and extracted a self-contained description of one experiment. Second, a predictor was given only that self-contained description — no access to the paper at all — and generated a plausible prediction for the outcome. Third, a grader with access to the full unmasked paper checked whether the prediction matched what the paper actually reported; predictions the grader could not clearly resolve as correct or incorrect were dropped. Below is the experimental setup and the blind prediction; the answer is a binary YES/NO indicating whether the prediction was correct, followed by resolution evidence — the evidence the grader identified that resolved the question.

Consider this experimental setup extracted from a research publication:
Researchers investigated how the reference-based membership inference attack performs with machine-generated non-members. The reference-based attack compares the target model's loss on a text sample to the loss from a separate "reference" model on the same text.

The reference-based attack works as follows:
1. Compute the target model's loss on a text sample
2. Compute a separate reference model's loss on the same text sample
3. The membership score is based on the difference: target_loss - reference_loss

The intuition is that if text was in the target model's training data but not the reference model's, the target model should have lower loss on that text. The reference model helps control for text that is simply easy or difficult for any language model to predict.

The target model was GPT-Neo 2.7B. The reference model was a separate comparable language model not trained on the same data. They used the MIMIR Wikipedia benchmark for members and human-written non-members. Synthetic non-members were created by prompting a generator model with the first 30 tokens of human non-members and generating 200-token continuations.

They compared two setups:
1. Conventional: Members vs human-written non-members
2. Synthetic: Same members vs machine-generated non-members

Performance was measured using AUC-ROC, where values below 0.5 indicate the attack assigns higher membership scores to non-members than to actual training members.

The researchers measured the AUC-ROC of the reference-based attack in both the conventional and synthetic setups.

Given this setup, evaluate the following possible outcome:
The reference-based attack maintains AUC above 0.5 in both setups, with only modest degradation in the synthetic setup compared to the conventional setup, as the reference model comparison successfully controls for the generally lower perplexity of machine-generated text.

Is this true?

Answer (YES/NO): NO